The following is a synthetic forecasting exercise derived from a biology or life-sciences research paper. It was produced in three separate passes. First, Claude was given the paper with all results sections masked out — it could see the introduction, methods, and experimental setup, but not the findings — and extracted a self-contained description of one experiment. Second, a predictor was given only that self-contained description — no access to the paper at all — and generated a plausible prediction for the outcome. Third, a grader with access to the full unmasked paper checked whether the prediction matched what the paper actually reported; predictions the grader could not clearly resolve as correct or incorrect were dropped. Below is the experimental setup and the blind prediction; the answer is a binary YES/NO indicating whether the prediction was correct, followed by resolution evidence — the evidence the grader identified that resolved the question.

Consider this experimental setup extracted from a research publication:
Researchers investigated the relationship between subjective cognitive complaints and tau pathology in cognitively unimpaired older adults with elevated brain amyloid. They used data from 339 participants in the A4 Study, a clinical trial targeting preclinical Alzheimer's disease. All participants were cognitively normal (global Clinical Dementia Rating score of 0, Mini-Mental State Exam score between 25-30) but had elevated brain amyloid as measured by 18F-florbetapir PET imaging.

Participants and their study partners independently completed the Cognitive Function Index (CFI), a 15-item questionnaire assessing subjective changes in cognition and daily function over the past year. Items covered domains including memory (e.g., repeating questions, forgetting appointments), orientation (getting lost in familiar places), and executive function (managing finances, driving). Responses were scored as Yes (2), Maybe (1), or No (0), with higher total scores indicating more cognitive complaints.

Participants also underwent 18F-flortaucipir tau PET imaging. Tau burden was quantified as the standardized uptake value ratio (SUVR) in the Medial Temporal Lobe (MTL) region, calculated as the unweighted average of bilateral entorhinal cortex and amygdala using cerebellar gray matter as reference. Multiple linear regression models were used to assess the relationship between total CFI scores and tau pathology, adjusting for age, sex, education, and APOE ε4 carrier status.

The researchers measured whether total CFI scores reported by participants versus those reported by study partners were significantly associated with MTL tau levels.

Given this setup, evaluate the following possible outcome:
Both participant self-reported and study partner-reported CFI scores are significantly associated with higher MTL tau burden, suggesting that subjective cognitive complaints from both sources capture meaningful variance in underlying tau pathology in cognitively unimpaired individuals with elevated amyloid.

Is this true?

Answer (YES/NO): NO